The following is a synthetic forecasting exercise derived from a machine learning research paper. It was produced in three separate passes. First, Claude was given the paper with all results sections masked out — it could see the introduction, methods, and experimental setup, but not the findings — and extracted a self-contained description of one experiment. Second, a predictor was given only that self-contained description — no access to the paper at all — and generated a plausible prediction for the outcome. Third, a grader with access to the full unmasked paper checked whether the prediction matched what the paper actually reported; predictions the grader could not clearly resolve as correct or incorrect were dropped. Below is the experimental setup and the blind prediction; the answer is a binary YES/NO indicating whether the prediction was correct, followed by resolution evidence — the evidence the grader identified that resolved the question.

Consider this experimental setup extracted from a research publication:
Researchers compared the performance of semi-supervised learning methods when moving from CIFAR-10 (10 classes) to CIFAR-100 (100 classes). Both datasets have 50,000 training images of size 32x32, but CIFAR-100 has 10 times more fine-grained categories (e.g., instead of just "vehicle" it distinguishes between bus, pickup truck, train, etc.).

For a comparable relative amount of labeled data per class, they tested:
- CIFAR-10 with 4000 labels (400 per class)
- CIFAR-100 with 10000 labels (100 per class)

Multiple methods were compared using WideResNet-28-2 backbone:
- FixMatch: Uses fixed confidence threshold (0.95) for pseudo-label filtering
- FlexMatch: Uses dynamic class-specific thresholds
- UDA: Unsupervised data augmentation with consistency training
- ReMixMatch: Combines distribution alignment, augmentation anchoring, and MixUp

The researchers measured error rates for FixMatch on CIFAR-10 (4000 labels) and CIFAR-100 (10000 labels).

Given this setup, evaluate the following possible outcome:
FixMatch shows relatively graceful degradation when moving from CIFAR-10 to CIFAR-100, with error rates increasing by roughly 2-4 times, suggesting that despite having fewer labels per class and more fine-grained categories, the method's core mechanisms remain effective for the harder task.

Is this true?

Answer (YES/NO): NO